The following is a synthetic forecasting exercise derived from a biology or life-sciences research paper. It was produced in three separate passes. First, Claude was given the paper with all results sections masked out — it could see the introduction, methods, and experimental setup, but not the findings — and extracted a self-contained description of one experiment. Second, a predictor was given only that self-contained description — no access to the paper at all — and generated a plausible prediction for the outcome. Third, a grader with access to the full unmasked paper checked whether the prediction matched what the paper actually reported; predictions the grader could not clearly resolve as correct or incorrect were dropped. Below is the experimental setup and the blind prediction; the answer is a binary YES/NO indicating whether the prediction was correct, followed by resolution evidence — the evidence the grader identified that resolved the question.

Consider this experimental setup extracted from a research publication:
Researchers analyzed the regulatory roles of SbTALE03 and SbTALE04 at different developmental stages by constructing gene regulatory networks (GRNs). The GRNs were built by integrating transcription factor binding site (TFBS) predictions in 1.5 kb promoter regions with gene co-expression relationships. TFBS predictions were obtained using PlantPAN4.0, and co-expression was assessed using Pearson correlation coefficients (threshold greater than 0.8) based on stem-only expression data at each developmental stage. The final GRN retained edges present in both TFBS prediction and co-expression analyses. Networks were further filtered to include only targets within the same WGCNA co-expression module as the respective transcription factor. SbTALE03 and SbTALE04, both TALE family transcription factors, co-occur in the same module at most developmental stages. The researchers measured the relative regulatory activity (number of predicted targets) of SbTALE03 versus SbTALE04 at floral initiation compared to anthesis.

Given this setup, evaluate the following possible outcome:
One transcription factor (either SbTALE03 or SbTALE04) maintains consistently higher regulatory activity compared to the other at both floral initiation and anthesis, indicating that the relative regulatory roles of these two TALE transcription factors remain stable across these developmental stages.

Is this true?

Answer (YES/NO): NO